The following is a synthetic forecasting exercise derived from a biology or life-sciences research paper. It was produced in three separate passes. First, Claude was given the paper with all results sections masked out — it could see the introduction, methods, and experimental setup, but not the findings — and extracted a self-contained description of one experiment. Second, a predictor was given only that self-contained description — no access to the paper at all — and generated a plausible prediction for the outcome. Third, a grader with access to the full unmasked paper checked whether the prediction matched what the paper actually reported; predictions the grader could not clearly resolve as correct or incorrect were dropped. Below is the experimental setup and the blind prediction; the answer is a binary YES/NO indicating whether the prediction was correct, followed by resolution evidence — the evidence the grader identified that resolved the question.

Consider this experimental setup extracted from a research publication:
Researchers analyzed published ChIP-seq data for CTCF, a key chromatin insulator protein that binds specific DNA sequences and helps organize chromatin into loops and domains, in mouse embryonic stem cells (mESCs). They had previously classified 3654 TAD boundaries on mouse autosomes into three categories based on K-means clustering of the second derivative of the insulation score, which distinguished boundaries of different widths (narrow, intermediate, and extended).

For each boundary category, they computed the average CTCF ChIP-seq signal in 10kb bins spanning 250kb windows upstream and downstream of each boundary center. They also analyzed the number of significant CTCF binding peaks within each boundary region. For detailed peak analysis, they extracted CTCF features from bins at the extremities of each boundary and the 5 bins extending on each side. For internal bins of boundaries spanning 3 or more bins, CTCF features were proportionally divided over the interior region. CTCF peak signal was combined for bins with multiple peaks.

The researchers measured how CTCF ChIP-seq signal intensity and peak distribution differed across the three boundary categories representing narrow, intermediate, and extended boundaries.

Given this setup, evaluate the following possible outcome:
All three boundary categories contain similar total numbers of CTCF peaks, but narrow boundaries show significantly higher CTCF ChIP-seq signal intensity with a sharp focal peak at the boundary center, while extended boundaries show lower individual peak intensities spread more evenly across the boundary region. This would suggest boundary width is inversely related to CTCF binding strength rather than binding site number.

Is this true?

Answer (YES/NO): NO